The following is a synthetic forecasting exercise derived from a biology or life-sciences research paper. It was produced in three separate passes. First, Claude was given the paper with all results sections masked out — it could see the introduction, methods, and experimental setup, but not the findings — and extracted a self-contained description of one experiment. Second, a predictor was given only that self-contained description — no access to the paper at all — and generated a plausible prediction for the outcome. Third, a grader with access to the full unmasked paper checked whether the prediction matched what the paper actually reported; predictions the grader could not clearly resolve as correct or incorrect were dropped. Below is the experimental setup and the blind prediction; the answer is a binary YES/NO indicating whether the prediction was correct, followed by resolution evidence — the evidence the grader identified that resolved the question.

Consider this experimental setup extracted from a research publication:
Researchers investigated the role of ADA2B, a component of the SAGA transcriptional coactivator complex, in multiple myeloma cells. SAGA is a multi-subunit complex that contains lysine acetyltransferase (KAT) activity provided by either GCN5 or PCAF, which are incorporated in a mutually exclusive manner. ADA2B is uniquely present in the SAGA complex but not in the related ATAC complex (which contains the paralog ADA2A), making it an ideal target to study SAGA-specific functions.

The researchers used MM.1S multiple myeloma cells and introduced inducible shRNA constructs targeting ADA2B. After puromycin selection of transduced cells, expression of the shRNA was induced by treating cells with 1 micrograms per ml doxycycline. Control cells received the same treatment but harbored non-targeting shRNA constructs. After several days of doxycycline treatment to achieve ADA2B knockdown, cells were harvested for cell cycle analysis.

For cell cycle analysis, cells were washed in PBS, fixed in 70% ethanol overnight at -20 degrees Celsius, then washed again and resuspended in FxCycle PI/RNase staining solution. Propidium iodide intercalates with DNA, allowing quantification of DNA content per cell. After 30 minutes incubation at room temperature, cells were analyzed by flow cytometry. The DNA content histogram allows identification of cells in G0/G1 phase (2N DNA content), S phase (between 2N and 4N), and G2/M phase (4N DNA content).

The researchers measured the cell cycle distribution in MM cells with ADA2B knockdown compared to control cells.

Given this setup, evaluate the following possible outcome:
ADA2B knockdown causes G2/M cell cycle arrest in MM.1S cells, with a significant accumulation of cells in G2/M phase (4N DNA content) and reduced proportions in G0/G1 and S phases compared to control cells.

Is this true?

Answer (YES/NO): NO